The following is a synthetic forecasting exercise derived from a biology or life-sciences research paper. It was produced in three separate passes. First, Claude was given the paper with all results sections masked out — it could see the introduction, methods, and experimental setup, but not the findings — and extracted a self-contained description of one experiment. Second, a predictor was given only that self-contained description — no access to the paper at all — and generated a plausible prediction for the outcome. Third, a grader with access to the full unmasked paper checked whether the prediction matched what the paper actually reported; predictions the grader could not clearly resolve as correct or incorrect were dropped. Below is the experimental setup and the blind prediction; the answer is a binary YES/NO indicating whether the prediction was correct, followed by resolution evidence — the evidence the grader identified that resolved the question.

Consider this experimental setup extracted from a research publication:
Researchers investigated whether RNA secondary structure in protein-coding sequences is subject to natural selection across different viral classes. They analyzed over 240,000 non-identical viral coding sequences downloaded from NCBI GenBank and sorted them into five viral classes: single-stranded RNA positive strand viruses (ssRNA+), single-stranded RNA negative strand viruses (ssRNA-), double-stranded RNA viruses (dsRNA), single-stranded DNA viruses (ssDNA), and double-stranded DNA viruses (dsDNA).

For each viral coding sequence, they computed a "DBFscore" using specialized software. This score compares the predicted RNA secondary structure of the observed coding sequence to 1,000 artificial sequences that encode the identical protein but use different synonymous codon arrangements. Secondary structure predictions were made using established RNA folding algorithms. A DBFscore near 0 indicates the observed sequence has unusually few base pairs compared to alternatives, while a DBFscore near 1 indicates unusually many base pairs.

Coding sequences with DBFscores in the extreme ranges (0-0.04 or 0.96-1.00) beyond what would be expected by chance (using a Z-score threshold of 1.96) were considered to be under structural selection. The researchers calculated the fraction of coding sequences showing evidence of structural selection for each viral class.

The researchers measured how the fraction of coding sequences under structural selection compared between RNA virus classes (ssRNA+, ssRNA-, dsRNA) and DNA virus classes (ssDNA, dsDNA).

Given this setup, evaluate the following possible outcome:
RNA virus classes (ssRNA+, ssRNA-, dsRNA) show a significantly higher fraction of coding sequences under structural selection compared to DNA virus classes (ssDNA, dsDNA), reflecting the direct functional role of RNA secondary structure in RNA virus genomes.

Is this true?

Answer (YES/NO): YES